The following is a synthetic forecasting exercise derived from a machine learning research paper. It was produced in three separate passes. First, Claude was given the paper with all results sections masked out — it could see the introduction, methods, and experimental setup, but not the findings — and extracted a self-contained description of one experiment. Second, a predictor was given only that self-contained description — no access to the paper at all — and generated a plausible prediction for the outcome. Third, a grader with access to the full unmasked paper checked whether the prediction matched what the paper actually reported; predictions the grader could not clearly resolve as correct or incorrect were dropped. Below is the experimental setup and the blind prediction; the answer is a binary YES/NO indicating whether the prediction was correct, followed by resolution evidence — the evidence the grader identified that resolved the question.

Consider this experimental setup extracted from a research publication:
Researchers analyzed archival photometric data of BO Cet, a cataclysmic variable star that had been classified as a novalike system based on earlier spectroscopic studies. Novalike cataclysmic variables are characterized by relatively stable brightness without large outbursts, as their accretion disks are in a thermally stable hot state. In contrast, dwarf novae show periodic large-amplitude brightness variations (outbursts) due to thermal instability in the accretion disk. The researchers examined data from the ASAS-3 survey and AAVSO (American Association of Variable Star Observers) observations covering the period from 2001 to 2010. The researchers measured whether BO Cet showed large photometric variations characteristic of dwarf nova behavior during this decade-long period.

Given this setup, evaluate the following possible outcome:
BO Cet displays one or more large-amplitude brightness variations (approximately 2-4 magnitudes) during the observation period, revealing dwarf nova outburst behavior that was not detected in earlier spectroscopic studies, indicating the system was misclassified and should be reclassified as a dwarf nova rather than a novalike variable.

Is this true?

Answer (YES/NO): NO